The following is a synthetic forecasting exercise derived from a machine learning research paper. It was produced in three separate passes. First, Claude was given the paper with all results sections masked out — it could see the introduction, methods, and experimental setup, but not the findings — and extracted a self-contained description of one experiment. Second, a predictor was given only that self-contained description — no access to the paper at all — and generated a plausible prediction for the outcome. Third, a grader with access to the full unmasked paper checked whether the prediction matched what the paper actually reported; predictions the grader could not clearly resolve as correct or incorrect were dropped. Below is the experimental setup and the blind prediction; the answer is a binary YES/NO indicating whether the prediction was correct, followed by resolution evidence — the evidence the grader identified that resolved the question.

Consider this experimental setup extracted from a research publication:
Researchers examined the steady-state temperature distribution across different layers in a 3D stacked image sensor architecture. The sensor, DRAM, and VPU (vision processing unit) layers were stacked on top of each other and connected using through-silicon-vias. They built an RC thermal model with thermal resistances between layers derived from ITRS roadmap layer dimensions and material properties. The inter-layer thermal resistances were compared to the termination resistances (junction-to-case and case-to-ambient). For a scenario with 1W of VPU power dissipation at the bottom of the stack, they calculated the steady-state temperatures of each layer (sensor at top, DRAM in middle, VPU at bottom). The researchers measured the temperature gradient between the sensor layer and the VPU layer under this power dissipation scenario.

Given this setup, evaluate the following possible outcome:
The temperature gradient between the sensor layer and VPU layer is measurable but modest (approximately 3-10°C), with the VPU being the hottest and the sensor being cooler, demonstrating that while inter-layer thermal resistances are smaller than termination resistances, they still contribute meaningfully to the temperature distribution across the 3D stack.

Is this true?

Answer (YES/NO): NO